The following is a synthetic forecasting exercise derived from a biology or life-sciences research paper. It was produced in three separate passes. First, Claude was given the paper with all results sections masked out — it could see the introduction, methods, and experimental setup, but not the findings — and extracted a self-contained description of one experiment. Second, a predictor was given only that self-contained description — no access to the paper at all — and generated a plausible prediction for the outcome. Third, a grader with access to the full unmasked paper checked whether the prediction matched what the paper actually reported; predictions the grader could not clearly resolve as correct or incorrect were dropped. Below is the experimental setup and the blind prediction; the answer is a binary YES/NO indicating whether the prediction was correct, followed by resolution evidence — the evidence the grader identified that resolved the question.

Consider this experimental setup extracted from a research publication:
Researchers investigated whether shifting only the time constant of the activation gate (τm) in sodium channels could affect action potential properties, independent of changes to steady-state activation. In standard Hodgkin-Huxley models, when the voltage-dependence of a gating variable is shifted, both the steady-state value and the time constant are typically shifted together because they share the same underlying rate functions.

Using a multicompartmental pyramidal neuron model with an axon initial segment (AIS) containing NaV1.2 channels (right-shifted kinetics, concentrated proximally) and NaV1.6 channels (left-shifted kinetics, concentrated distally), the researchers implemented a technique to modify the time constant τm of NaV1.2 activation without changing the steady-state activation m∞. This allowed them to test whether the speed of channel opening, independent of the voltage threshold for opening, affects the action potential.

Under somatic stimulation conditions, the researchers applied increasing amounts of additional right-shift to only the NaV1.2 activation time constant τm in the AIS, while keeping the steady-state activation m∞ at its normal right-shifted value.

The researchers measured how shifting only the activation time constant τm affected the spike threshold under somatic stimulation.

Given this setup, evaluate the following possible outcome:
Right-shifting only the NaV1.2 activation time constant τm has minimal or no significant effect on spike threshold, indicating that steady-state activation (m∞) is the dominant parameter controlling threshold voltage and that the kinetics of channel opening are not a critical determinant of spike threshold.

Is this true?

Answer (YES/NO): YES